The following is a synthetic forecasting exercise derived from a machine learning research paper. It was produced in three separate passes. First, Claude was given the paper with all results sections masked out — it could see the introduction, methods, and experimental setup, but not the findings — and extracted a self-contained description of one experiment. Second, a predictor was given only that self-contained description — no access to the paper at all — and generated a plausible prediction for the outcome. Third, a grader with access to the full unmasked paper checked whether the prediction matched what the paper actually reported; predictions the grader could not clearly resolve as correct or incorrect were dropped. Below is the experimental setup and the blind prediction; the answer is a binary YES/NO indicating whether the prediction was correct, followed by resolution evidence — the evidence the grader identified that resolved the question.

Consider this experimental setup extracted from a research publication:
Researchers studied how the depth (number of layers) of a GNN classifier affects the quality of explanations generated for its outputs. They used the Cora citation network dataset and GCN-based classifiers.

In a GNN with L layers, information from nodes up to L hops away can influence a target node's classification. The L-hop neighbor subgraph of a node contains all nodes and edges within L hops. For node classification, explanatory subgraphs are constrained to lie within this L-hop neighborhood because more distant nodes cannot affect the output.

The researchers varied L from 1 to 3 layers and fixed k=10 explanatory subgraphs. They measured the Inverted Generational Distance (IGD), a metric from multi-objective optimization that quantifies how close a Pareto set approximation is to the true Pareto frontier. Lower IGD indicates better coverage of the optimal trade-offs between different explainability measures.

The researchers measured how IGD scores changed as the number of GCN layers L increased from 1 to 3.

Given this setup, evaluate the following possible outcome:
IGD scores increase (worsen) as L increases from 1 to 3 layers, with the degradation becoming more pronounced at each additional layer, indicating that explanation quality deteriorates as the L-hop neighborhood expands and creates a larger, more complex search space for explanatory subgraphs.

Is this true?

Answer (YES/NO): NO